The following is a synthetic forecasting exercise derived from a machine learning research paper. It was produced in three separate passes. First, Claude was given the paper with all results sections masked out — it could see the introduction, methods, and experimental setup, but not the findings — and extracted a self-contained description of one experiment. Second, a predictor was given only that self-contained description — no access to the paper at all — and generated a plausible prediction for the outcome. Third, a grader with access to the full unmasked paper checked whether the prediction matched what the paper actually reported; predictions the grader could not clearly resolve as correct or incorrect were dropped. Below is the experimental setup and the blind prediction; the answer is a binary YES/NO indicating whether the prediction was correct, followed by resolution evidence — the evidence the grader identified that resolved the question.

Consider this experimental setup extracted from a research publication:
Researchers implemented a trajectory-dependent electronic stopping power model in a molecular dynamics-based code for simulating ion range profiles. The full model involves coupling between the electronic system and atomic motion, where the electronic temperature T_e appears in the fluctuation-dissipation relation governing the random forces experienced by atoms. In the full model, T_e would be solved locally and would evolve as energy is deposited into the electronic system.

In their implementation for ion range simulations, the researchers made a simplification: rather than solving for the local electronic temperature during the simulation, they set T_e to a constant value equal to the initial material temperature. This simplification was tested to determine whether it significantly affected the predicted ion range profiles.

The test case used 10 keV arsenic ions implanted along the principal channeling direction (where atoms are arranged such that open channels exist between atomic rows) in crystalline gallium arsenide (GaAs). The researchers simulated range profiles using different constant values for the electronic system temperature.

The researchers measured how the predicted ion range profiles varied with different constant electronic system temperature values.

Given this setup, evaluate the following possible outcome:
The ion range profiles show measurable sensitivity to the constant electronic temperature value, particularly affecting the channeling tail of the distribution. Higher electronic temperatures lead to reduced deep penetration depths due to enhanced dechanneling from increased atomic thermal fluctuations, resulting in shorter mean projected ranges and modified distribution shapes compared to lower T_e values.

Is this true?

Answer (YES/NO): NO